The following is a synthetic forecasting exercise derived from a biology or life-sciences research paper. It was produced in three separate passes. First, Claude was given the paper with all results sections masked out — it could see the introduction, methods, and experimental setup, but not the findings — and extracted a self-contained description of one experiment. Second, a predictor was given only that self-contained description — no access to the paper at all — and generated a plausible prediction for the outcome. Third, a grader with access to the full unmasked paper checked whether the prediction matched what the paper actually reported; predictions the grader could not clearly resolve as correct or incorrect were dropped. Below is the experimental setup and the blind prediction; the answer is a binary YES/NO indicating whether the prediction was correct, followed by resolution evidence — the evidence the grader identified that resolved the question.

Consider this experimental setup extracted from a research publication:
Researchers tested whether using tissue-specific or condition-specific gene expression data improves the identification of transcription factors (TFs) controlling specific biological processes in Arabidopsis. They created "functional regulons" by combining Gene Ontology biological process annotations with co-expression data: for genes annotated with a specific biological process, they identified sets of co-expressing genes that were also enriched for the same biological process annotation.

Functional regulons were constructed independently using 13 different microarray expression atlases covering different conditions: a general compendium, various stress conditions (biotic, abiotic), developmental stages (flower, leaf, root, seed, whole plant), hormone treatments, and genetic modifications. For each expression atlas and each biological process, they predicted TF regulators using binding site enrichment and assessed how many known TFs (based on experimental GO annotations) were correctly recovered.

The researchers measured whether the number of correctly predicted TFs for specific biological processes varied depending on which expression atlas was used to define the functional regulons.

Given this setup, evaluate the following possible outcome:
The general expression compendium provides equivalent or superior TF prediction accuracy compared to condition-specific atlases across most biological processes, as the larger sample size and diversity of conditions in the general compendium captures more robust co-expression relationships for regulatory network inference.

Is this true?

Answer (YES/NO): NO